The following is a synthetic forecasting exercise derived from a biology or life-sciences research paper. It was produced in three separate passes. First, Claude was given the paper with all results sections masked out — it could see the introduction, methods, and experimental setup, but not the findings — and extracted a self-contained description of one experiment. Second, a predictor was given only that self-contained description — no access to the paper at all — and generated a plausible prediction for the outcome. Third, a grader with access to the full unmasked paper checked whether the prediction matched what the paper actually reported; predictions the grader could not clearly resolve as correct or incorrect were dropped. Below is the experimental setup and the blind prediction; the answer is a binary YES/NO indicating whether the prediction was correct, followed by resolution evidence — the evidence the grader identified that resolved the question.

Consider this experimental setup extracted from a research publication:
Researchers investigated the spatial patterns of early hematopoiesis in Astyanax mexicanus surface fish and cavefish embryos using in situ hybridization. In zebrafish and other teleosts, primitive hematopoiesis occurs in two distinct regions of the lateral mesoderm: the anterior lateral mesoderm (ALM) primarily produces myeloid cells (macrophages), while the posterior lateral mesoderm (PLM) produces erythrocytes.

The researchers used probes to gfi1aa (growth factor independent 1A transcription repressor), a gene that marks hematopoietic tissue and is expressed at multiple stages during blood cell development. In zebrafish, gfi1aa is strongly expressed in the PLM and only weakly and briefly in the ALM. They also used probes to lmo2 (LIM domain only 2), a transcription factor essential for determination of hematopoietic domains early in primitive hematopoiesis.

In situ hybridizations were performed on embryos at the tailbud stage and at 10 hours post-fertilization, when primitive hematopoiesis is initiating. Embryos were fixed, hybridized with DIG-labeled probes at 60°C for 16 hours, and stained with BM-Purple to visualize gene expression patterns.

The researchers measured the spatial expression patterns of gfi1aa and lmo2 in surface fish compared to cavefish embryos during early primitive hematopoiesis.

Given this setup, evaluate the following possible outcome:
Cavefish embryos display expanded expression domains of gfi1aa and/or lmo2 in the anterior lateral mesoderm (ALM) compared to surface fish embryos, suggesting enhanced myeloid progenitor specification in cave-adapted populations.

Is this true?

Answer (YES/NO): NO